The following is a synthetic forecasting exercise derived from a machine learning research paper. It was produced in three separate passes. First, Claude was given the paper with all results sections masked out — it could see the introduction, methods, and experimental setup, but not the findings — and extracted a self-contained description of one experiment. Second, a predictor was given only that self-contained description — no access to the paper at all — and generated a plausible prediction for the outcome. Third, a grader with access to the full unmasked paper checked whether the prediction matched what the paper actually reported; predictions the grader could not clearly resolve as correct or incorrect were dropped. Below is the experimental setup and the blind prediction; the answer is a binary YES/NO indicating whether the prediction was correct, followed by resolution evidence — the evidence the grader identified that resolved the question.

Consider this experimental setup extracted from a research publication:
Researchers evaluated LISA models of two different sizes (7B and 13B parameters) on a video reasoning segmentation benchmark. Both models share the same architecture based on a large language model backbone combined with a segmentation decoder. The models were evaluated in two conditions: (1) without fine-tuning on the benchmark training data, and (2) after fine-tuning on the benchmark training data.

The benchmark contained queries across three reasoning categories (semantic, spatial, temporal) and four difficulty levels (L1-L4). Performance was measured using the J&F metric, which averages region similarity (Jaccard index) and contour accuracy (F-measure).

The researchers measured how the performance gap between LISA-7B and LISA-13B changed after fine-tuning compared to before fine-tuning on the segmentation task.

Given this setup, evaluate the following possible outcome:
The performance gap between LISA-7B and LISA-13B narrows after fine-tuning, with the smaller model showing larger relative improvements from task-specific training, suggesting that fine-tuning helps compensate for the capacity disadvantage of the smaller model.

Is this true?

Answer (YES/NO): NO